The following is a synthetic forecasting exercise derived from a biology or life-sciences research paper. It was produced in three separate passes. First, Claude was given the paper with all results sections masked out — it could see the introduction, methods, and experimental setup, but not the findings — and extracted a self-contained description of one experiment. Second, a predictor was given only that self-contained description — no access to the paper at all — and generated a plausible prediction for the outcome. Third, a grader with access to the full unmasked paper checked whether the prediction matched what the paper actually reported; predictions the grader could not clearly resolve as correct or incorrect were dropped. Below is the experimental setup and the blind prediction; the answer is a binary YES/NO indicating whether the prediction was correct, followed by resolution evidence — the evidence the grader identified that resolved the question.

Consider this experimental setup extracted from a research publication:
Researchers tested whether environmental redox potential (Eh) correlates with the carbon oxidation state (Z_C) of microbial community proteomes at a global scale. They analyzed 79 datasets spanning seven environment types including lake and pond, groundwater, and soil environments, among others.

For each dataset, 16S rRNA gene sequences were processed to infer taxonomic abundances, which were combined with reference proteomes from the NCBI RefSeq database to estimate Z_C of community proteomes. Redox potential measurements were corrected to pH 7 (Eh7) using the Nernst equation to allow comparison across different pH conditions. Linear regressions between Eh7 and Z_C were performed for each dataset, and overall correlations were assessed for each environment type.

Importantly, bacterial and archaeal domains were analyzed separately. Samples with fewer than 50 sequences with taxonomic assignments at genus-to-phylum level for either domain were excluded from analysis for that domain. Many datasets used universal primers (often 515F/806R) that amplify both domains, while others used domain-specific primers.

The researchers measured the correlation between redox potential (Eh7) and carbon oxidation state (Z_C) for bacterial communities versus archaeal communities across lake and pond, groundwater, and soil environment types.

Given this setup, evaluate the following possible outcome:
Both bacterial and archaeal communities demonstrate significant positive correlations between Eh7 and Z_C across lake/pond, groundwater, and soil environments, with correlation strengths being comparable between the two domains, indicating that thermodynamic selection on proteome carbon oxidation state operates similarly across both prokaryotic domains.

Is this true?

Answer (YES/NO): NO